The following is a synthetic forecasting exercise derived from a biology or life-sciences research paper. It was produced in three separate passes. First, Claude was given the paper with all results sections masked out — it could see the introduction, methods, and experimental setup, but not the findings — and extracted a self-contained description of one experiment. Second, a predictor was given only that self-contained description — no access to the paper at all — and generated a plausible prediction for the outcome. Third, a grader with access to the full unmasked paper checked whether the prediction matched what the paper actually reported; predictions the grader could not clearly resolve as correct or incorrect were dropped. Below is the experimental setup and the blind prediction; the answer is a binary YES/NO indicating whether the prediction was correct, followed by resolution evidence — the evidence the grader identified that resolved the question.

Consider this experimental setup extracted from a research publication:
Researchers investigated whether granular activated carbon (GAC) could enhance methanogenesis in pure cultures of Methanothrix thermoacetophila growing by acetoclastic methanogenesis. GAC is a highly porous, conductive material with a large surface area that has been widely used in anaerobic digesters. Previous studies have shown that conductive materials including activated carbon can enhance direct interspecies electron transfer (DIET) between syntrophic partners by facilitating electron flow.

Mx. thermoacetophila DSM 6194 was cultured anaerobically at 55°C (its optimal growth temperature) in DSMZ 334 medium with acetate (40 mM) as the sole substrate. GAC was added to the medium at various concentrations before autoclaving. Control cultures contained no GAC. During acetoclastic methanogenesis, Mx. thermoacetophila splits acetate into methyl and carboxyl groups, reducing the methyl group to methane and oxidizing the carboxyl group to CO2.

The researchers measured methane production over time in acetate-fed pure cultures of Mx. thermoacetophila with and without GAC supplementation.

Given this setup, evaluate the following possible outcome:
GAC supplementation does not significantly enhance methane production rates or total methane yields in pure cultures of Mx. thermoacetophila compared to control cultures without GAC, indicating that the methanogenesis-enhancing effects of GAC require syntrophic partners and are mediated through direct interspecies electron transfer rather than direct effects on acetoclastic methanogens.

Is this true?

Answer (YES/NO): NO